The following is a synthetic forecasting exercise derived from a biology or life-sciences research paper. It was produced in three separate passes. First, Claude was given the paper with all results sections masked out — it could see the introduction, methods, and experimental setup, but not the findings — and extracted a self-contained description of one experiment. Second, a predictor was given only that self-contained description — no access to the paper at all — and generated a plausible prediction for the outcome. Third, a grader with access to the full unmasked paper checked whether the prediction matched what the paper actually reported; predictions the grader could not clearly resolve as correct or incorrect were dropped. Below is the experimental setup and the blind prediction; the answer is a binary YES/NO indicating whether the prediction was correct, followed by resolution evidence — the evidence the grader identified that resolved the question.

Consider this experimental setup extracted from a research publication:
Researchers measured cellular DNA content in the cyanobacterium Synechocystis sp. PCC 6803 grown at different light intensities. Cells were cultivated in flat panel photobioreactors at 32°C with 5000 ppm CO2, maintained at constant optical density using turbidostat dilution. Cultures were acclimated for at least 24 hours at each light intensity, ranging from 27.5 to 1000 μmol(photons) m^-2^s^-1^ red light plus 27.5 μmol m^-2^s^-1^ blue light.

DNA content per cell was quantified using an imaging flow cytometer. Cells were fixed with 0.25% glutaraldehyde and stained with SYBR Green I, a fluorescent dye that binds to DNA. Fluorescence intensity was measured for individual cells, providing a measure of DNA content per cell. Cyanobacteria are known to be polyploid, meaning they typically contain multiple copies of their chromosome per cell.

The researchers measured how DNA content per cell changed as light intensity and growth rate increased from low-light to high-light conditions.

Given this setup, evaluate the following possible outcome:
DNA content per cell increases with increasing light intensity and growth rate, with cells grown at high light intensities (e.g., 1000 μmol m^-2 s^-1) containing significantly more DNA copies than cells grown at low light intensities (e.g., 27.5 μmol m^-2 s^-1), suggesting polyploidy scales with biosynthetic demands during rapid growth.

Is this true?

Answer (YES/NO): NO